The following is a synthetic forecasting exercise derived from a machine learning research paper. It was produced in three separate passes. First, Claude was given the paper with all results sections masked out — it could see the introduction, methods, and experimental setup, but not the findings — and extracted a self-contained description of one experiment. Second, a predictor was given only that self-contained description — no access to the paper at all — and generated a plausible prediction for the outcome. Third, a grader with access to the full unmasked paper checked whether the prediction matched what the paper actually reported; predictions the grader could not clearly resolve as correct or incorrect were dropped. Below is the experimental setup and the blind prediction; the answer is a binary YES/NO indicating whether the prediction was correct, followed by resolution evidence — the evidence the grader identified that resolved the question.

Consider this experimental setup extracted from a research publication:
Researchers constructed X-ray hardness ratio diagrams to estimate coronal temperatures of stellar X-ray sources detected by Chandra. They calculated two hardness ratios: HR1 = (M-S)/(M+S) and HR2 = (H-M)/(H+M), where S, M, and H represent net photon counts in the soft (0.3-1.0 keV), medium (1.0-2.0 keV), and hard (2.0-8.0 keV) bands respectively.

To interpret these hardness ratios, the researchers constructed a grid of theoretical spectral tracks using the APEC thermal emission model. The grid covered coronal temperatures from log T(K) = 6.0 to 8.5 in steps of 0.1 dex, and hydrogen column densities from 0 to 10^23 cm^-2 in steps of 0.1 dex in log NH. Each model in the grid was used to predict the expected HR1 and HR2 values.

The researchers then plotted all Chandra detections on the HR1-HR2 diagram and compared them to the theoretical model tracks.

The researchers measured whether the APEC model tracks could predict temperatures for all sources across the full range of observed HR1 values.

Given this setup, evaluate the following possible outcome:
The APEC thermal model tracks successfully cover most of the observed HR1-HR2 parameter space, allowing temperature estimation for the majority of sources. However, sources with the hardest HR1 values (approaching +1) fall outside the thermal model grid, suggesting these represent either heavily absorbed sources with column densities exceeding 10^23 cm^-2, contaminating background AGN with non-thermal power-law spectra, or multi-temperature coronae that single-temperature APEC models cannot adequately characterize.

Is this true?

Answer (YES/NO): NO